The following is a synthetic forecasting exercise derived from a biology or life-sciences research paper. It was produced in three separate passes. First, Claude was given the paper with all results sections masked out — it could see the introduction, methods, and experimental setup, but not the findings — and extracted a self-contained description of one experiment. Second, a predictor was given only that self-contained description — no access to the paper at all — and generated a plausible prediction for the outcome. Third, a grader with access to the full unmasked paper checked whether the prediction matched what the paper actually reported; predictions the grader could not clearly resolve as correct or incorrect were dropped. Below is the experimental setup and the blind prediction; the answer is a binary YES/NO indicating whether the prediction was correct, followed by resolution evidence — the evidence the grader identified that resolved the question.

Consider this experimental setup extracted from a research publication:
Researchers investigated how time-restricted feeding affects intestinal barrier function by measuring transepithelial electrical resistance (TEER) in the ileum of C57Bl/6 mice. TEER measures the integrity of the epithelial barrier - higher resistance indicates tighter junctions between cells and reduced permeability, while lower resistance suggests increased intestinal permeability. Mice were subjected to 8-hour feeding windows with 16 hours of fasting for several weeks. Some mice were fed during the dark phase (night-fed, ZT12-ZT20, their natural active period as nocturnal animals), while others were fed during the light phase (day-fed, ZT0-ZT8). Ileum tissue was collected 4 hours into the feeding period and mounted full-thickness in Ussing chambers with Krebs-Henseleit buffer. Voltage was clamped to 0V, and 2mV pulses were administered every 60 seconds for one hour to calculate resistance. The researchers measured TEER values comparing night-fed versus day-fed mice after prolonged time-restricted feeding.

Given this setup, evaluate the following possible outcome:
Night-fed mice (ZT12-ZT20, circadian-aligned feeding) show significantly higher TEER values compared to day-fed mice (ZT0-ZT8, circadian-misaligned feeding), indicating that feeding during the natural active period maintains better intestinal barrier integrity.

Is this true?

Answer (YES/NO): YES